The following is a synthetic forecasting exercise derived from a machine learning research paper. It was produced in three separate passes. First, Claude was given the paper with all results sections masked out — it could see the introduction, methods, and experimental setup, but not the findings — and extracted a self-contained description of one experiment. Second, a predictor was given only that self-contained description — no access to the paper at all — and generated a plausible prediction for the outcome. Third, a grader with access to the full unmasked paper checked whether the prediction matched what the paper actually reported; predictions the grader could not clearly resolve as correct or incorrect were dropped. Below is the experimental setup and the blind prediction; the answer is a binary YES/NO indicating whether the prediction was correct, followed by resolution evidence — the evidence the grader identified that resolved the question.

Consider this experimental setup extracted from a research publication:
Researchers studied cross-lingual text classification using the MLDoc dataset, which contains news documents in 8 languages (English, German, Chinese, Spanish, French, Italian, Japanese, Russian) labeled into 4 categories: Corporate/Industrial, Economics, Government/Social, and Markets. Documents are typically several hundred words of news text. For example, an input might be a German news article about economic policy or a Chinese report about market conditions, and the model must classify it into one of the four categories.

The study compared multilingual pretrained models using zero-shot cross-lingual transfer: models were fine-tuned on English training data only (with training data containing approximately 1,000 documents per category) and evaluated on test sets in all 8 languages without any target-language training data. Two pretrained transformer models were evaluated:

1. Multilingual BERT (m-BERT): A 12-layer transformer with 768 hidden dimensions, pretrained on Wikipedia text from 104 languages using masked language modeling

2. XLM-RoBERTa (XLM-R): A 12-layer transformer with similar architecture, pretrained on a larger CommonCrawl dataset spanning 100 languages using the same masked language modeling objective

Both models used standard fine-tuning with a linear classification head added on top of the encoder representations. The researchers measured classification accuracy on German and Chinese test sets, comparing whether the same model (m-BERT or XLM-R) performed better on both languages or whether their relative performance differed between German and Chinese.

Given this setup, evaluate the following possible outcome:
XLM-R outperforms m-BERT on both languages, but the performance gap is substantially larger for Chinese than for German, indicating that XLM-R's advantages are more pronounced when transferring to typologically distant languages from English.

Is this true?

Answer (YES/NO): NO